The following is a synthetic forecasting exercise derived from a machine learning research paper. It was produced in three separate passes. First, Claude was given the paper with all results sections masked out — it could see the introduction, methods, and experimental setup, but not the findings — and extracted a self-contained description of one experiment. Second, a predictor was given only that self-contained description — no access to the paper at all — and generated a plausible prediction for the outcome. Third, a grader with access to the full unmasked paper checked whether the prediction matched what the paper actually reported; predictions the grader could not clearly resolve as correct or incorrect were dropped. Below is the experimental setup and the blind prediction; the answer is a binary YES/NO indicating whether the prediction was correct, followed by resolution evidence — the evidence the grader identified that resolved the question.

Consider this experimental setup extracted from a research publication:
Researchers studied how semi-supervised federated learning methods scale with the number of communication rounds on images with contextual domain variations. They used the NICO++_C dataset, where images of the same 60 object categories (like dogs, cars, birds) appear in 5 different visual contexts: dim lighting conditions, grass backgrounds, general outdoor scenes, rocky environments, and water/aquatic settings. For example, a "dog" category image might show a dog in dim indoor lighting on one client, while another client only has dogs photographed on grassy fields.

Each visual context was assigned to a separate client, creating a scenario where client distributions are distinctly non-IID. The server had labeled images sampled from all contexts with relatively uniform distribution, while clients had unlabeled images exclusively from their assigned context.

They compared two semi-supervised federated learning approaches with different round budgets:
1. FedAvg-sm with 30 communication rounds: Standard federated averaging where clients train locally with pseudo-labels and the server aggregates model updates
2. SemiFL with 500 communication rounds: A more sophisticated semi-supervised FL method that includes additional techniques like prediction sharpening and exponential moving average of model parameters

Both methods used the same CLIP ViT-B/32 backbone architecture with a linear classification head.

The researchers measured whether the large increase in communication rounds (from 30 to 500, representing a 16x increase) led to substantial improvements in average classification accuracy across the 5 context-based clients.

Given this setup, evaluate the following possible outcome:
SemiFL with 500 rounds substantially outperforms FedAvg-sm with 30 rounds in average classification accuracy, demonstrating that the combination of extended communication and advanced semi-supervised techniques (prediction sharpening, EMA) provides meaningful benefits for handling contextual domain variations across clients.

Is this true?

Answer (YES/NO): NO